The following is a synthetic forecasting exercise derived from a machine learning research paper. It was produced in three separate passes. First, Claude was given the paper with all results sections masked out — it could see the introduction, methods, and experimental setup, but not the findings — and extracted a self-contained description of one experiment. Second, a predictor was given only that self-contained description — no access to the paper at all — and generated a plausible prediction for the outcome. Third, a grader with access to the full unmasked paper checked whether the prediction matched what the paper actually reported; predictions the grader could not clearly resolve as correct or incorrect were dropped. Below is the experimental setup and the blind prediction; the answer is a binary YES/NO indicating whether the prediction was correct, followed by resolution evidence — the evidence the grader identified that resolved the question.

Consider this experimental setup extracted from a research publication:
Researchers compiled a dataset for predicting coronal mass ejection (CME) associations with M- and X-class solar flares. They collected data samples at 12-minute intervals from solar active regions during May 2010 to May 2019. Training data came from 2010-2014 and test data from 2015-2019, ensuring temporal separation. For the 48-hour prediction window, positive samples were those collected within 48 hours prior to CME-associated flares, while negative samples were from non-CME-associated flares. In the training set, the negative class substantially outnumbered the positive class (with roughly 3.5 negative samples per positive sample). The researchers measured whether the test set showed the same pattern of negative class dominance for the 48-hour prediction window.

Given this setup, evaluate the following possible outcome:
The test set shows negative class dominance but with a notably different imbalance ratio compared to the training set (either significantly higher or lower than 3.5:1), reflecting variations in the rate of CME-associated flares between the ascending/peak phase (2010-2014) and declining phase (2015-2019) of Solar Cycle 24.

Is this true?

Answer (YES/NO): NO